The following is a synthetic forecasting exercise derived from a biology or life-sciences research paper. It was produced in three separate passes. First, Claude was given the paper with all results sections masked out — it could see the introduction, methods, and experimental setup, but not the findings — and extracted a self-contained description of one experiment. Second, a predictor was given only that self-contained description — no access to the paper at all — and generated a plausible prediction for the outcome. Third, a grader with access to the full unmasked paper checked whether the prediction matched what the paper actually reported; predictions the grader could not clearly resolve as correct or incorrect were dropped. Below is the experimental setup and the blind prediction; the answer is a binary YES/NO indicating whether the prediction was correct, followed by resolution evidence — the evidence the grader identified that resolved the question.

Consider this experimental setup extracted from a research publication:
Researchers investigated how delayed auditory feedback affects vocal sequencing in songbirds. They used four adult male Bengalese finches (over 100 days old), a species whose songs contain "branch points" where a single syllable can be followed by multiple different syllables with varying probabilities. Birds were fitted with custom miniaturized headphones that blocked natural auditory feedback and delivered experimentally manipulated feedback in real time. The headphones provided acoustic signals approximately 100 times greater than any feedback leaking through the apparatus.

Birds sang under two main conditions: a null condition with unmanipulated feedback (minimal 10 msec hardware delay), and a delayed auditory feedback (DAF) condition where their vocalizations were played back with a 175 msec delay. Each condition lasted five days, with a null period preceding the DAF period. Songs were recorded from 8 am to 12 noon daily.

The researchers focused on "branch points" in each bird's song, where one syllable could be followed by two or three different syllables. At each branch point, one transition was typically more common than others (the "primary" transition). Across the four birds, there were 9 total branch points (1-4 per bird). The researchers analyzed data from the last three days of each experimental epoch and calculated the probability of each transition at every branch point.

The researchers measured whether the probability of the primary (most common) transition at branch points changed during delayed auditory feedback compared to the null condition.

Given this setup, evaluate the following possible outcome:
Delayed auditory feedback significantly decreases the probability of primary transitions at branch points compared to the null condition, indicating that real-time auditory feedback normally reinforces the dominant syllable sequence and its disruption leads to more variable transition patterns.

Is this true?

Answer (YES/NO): YES